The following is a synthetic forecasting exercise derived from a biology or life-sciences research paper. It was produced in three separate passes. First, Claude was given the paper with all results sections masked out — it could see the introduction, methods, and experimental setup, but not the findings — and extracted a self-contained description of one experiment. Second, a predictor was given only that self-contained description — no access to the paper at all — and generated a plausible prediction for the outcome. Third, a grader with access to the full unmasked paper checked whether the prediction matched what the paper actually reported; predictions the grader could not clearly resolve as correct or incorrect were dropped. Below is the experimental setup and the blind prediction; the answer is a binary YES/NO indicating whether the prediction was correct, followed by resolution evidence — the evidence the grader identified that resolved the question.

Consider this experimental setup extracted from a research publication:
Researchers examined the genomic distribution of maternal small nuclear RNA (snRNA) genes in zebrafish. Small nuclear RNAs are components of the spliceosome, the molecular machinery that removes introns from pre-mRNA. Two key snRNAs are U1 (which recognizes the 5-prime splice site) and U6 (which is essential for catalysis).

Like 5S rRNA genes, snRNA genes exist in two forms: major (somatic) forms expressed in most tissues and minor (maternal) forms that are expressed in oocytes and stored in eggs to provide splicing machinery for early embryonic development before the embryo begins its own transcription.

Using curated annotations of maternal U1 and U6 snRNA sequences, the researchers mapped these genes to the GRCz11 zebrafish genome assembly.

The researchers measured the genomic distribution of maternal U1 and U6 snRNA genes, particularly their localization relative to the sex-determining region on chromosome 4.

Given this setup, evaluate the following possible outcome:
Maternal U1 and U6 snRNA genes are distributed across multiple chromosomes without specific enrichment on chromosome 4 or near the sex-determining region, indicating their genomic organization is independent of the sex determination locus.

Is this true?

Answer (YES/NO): NO